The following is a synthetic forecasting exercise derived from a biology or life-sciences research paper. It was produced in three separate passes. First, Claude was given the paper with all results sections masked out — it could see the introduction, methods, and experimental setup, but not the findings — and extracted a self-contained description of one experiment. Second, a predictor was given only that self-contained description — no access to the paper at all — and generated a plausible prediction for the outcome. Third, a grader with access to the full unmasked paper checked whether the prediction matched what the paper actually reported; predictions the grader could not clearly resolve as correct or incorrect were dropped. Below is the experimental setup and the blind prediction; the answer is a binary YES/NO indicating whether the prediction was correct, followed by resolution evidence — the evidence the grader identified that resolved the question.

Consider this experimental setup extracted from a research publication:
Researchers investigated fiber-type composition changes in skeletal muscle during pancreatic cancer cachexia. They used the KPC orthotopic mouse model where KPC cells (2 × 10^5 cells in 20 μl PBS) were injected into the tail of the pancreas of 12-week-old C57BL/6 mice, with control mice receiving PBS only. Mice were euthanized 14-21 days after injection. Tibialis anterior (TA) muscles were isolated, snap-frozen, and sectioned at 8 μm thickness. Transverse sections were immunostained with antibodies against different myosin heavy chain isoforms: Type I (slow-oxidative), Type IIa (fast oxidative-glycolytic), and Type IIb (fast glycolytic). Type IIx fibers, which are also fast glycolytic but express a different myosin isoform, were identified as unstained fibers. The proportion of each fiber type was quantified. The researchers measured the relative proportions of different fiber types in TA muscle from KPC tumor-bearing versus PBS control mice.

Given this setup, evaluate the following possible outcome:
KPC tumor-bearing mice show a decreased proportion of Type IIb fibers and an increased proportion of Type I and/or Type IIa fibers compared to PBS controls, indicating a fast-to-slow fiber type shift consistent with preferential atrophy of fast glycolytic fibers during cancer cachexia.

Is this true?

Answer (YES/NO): NO